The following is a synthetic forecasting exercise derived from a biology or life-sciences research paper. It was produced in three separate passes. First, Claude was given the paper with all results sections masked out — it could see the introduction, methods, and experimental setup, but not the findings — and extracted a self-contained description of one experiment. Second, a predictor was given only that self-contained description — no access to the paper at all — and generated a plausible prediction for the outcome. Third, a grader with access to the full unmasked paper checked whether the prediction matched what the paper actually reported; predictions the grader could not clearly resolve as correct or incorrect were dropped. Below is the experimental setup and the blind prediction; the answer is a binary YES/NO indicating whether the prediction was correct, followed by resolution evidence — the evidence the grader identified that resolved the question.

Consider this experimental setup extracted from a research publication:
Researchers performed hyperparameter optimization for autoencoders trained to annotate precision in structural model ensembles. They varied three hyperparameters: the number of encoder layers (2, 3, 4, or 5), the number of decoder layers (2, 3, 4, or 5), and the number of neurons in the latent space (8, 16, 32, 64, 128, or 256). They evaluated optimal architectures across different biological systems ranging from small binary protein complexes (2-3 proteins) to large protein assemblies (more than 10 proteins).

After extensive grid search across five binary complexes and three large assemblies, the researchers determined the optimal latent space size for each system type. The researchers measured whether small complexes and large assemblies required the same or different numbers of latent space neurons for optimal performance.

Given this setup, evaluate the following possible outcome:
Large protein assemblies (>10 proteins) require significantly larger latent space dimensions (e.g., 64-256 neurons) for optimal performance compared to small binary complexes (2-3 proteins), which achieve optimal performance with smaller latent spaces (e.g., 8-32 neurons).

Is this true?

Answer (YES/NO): YES